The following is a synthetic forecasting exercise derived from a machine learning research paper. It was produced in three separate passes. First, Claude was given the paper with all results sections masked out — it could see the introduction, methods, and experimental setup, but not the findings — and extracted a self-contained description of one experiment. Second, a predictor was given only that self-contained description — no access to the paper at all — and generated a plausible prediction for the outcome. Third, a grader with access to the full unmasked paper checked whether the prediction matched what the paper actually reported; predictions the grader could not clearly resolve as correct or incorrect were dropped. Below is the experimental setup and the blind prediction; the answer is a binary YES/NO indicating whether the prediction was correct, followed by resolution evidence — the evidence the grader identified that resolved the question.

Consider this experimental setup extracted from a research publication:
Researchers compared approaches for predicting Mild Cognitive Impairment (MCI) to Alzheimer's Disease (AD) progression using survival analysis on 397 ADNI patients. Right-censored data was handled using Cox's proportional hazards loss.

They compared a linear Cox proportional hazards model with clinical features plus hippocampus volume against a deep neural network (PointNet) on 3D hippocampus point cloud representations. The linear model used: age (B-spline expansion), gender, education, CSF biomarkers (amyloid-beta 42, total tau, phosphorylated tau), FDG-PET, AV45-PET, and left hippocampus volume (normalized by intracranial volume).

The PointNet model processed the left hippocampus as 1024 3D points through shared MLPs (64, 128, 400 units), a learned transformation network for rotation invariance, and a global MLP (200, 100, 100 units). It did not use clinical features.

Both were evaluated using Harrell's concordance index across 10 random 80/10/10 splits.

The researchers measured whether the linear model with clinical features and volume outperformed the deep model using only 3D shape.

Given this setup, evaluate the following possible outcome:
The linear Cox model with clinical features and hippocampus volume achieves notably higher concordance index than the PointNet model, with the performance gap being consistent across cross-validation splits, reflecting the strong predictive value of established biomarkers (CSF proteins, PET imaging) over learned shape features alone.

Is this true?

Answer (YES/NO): YES